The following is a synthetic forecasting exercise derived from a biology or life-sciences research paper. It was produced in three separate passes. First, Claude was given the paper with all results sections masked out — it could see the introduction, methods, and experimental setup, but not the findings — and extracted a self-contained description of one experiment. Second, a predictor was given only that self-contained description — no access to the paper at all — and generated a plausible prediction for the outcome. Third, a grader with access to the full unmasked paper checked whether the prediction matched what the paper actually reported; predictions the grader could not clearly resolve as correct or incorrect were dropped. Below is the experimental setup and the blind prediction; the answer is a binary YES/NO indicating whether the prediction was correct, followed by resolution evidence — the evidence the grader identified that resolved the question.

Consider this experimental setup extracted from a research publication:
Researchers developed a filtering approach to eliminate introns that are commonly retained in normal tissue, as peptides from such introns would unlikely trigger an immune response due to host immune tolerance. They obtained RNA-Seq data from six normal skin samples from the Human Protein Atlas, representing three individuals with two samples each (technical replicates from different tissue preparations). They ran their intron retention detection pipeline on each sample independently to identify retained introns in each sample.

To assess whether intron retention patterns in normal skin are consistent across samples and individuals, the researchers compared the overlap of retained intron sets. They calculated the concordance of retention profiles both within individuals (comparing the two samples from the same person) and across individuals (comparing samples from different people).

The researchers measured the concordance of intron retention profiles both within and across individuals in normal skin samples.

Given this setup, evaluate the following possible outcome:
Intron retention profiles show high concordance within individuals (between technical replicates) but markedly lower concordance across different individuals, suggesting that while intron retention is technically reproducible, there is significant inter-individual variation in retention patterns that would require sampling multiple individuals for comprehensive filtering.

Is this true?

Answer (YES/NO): NO